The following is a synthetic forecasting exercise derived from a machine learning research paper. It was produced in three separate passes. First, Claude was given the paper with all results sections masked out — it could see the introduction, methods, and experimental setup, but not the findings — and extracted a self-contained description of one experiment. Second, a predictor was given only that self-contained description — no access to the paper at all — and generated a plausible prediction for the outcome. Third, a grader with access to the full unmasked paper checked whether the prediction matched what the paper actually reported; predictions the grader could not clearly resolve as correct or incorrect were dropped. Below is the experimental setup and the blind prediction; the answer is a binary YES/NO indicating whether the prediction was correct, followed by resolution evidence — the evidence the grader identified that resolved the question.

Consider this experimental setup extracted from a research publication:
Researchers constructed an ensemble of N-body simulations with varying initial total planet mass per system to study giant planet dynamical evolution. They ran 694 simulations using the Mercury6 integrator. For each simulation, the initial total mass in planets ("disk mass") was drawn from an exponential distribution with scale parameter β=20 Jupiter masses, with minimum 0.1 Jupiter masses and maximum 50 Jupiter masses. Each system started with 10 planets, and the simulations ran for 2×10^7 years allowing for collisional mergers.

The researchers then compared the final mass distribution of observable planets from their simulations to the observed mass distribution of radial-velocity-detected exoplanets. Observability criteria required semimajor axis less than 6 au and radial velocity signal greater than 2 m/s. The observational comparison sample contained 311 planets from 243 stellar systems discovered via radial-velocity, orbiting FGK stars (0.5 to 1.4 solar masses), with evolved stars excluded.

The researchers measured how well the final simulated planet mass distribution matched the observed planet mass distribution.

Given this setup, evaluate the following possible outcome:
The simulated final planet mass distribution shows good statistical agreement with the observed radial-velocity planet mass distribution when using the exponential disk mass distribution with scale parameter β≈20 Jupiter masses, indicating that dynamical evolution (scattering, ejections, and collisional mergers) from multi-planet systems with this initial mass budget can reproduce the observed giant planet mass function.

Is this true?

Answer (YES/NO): NO